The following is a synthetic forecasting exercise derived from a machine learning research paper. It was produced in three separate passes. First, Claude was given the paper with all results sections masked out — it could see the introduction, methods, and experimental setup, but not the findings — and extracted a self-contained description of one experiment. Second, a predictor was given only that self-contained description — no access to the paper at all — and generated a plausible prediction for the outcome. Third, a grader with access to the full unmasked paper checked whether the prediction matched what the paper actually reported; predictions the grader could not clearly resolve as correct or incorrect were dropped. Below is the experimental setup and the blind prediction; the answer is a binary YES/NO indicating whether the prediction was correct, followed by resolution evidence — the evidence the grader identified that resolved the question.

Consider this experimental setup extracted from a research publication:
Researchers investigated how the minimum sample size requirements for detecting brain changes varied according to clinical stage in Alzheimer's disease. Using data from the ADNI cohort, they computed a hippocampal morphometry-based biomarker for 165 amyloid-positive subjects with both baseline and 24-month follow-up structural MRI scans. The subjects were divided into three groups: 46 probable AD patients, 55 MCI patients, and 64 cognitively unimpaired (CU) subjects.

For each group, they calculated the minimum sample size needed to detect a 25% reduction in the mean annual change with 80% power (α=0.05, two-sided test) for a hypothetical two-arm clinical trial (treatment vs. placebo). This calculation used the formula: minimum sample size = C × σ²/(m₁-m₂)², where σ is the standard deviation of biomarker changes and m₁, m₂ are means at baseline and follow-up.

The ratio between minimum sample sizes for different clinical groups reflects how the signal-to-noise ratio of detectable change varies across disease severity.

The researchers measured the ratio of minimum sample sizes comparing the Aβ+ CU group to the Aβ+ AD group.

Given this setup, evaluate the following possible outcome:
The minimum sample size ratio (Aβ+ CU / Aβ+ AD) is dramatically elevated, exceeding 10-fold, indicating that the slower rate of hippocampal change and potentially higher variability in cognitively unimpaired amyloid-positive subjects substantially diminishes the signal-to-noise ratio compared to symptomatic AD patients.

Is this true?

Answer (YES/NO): NO